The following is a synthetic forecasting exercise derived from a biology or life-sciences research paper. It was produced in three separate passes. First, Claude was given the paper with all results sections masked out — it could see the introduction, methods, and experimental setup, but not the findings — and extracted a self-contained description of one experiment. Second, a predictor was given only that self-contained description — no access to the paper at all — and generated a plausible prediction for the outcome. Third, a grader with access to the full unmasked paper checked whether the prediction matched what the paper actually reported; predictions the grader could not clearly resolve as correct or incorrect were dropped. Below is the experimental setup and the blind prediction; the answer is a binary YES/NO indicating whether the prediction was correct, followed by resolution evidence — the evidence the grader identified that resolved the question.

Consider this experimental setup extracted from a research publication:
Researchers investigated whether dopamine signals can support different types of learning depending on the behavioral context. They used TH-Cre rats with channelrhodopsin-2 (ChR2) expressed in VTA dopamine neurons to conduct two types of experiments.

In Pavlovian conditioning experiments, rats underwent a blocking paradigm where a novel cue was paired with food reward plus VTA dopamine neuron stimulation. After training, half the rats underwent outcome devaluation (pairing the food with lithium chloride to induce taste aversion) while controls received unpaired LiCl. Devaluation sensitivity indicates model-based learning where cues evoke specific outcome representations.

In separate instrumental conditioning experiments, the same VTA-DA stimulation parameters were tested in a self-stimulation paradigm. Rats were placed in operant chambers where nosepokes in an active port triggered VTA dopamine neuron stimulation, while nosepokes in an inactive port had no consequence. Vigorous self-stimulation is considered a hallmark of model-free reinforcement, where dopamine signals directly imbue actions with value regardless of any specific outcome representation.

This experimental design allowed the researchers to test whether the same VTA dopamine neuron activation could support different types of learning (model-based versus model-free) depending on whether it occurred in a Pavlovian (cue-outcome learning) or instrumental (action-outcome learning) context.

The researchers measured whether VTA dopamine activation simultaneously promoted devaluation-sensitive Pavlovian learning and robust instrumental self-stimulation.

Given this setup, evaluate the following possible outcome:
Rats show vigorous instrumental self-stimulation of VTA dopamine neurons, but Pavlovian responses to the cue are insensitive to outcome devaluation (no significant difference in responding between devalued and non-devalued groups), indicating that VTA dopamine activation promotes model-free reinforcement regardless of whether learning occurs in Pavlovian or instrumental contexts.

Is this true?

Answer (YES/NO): NO